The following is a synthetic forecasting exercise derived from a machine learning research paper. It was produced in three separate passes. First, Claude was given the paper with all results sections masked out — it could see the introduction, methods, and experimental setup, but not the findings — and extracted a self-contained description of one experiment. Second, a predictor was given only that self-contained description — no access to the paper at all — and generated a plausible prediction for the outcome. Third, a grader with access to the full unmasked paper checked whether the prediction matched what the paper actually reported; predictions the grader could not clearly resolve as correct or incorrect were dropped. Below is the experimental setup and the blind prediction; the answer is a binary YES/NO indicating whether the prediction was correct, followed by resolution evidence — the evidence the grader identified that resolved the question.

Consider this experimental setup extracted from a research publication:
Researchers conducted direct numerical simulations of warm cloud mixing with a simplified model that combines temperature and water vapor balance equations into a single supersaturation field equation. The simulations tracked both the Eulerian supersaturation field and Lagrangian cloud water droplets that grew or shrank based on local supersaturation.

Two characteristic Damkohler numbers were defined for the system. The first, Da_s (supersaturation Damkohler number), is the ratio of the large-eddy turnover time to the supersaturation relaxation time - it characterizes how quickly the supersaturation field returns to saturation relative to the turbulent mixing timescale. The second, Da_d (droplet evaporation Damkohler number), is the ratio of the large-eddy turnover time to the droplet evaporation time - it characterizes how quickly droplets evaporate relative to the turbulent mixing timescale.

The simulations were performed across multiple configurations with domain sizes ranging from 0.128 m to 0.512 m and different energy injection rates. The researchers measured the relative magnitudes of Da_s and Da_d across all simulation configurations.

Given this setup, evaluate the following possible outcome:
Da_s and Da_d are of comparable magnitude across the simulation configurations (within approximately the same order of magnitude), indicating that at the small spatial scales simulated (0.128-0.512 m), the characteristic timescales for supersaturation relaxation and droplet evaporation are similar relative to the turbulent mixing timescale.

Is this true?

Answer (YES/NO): NO